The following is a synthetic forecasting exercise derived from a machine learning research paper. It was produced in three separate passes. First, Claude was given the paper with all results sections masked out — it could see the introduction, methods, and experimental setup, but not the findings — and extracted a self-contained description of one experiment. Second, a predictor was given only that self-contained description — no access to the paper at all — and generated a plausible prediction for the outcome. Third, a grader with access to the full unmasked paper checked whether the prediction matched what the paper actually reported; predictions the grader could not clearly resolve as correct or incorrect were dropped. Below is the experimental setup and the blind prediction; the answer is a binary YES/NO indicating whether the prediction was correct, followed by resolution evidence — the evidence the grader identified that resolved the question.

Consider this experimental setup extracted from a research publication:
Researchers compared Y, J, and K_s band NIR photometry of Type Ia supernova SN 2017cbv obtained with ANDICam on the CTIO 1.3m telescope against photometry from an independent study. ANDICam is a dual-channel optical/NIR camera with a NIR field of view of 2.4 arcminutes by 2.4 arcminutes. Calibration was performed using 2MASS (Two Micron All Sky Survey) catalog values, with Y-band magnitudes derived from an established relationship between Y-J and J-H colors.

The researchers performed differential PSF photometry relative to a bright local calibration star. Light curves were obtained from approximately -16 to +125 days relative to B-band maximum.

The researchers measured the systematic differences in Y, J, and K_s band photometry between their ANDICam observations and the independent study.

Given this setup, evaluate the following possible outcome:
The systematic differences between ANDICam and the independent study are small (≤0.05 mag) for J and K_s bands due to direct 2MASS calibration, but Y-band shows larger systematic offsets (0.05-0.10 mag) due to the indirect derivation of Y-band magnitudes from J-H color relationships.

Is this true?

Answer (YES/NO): YES